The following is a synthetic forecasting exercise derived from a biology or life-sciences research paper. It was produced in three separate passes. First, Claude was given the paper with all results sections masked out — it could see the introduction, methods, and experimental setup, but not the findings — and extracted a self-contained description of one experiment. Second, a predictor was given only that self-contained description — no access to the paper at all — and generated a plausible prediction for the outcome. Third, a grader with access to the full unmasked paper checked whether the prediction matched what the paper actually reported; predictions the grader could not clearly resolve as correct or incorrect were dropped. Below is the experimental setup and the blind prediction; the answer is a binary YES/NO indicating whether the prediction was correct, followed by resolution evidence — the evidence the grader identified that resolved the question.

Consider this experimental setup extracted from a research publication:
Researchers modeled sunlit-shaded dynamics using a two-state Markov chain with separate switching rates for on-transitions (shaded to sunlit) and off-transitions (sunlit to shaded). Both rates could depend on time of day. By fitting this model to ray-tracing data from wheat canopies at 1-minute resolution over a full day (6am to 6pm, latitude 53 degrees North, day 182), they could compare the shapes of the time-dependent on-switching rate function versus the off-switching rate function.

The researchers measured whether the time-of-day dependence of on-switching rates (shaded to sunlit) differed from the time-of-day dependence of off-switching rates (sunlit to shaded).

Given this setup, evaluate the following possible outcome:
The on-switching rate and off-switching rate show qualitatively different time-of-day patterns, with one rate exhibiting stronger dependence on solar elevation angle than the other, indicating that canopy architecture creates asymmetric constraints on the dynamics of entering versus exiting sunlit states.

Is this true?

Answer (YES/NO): NO